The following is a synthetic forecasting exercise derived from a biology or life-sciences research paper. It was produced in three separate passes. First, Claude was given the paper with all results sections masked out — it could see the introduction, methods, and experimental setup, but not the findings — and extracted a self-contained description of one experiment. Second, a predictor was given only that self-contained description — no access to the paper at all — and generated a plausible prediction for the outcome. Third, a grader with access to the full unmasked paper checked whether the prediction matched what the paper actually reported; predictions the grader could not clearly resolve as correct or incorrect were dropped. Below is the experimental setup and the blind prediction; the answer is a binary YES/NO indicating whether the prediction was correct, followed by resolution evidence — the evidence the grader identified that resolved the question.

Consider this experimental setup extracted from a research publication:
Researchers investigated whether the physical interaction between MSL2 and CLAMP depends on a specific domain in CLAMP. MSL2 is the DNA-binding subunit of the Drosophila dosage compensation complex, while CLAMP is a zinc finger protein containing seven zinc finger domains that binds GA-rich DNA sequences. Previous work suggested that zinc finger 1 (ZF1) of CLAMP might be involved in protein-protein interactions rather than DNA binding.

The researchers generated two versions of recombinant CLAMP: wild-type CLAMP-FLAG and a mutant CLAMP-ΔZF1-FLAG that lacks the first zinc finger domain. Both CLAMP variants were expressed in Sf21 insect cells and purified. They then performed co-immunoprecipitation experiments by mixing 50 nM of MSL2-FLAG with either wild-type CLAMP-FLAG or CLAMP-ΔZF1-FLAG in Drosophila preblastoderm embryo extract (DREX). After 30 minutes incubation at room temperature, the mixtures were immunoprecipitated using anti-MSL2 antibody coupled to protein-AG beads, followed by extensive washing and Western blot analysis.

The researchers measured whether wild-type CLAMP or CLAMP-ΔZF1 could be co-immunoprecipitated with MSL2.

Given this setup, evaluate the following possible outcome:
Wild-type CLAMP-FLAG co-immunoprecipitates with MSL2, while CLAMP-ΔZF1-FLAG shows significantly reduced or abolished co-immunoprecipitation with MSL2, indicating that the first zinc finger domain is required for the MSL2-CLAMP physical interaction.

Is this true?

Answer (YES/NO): YES